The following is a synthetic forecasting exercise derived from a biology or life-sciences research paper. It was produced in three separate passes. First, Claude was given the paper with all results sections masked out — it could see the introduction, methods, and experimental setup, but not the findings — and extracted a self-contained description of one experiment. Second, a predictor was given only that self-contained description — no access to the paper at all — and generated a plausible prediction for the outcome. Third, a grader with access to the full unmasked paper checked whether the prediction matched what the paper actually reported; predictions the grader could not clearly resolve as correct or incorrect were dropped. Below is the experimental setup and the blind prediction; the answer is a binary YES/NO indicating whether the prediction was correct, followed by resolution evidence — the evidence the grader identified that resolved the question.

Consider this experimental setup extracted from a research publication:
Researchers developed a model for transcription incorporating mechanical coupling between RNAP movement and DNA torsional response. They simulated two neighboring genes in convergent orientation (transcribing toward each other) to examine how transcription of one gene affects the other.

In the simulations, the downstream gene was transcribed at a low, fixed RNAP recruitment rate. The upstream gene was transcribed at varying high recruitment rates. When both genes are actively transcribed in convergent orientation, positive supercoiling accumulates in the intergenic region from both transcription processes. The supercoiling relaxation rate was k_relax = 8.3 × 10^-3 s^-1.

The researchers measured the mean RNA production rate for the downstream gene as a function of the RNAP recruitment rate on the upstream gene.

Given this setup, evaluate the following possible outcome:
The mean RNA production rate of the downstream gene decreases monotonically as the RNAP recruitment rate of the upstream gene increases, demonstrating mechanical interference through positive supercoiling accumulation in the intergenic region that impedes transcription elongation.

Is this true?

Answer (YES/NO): NO